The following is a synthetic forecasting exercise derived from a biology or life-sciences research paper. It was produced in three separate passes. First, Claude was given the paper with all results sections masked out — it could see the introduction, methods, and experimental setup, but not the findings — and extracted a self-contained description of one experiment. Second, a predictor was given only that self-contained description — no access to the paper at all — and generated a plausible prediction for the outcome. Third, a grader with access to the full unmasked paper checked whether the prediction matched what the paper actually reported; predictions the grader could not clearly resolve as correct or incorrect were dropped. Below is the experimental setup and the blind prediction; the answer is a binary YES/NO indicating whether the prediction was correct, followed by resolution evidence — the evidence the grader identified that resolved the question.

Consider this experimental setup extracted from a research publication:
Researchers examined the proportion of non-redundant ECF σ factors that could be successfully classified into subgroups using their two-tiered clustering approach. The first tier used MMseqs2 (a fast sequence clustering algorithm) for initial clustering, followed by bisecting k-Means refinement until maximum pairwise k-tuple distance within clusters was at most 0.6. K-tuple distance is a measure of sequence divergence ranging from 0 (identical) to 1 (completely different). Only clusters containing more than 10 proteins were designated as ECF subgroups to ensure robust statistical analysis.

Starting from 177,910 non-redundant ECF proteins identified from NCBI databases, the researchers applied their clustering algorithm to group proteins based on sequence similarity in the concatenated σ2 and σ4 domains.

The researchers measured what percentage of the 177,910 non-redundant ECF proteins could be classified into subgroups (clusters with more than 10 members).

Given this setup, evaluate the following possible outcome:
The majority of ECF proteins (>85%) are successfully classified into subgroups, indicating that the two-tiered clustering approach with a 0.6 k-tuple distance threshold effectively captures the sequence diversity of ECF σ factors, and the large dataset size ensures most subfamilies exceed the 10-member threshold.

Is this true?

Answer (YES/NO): NO